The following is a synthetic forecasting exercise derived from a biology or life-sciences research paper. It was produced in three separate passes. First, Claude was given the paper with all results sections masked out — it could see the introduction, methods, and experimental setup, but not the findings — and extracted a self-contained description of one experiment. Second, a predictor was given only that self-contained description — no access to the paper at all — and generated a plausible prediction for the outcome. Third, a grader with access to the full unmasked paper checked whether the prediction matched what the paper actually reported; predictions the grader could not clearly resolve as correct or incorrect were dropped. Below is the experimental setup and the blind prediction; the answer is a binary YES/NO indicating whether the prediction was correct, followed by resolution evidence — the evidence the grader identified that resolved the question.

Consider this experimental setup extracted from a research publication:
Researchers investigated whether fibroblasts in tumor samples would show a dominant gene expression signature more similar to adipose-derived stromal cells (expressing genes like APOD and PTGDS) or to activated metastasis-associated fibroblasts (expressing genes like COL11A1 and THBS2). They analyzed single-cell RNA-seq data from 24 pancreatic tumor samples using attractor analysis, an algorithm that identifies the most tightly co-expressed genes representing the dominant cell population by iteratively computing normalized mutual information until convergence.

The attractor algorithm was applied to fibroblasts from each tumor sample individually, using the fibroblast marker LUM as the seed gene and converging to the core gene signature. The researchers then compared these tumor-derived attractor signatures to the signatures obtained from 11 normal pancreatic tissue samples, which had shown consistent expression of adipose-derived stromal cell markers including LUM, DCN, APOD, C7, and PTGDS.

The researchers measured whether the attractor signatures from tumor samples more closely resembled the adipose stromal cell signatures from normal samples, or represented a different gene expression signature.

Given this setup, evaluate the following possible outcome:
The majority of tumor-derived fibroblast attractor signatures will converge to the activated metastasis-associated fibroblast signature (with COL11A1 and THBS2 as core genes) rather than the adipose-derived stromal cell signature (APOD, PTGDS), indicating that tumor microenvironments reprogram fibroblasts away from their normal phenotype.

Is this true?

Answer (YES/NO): NO